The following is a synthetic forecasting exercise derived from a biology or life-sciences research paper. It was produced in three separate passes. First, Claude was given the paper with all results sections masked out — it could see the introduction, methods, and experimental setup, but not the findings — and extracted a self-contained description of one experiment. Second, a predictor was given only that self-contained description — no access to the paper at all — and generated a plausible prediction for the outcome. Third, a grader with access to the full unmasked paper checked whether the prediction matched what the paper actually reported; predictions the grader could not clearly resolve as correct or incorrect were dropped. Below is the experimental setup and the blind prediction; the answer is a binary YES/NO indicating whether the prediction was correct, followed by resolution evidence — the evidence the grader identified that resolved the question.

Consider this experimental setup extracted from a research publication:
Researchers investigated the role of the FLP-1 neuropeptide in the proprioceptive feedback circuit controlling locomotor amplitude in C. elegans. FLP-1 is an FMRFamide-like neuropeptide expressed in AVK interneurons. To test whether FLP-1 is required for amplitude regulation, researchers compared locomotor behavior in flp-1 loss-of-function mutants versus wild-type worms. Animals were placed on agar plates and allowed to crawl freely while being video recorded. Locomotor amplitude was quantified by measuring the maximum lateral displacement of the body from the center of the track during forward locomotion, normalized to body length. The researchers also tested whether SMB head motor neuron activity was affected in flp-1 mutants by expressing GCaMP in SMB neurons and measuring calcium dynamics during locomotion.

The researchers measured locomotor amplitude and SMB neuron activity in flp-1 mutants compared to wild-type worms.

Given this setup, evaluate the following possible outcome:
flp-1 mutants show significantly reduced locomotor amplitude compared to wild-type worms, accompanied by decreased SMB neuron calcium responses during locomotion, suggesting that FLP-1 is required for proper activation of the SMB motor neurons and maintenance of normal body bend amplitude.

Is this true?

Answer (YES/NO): NO